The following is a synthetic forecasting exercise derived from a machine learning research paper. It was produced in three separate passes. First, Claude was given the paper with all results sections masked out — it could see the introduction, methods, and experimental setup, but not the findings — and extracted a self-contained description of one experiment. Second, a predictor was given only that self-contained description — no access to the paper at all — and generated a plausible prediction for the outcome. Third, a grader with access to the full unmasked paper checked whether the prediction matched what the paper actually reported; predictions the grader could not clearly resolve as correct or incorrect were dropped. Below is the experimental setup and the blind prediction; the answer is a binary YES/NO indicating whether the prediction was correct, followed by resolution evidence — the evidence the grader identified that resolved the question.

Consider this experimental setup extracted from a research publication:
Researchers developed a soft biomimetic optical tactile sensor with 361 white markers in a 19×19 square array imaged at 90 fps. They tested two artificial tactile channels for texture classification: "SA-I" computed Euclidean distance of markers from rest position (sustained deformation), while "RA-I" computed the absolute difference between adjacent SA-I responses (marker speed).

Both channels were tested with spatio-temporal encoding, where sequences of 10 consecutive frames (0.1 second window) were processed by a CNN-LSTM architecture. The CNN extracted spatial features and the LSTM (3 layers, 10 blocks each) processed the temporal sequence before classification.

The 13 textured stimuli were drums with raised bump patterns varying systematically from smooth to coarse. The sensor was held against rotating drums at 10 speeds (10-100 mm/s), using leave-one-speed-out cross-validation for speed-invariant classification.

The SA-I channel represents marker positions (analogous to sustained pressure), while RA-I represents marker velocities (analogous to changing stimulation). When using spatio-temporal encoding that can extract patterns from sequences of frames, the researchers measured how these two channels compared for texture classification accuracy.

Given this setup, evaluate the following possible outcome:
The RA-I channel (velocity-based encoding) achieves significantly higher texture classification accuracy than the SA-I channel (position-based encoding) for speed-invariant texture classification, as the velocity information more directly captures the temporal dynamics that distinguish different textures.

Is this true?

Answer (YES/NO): YES